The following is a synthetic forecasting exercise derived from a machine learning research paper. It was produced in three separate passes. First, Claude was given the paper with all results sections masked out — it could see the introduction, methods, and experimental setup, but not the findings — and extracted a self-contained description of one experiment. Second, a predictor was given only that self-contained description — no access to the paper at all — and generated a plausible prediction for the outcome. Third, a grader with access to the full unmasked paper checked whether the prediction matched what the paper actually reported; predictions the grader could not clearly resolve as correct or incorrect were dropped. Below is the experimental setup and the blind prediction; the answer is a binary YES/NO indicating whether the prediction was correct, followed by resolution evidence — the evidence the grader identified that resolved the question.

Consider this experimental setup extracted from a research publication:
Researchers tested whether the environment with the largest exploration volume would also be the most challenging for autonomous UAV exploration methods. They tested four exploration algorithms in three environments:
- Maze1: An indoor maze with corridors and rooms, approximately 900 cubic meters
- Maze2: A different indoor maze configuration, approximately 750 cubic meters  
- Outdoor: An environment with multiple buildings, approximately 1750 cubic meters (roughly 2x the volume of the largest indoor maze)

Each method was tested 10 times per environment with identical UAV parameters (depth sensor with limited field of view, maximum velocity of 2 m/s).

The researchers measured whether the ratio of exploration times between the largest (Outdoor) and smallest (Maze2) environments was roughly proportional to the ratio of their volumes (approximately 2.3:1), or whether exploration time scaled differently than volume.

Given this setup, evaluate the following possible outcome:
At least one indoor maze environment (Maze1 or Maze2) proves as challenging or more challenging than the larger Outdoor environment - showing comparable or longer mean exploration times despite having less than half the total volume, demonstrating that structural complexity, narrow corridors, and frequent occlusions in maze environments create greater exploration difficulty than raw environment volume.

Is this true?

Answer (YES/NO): NO